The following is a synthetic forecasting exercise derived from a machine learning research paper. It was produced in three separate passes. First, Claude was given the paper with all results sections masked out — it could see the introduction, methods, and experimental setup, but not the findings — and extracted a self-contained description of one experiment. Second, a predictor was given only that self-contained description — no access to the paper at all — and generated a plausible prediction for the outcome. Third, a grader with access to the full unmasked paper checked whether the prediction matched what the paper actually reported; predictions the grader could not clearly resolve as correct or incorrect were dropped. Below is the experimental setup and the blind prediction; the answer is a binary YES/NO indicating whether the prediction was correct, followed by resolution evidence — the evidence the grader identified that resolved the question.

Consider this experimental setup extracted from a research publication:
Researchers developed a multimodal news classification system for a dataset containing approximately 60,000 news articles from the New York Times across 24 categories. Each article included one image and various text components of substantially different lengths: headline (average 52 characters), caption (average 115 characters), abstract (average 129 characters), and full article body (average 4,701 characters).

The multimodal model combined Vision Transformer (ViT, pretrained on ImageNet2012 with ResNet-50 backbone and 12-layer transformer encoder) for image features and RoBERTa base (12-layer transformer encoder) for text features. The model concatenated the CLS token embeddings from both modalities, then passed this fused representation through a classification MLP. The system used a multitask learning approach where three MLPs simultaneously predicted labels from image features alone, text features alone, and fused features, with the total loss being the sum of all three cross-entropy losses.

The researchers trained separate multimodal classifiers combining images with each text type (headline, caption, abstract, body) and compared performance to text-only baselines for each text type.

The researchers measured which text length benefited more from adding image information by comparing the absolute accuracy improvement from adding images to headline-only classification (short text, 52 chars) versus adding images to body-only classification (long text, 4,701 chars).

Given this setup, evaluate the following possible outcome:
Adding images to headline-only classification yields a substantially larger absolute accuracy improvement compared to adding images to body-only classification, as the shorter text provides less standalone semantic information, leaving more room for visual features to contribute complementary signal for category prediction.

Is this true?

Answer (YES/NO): YES